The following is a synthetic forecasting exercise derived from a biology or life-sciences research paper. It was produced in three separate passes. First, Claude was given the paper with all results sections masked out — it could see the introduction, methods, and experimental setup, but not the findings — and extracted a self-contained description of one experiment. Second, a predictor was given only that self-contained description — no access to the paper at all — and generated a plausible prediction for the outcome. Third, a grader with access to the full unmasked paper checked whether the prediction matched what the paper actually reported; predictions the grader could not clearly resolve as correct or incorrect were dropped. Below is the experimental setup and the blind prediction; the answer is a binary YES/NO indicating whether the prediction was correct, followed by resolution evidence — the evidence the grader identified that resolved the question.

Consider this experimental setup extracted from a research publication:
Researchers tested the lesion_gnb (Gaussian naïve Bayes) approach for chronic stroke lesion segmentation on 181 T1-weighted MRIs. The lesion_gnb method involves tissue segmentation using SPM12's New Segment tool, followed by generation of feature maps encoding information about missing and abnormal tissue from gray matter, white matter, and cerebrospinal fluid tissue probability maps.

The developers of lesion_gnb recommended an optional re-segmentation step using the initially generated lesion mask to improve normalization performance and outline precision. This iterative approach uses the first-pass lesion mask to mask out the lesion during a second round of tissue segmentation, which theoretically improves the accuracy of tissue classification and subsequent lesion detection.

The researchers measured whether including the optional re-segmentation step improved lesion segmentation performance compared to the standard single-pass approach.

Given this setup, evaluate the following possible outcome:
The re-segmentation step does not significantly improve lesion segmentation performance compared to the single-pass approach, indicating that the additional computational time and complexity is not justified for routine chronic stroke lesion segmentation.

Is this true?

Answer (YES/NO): YES